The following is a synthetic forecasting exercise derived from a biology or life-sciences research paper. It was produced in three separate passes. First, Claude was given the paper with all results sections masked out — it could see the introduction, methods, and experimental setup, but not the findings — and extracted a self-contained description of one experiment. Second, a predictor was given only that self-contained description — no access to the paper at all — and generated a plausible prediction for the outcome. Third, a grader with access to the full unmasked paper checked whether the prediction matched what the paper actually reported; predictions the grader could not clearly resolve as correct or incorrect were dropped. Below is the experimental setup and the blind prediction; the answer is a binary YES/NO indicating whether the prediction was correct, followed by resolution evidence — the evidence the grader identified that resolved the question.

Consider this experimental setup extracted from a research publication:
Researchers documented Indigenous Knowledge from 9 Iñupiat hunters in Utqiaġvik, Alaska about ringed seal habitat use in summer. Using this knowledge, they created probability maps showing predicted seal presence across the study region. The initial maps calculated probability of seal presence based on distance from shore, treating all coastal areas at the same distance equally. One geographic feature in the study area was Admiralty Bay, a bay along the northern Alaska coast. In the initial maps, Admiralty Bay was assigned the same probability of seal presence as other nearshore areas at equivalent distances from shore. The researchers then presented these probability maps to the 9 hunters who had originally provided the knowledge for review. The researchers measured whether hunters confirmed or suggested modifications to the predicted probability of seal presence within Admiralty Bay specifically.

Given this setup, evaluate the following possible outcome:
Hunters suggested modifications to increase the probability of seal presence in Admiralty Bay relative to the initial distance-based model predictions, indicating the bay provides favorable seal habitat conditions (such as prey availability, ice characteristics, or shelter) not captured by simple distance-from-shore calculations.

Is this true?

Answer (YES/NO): NO